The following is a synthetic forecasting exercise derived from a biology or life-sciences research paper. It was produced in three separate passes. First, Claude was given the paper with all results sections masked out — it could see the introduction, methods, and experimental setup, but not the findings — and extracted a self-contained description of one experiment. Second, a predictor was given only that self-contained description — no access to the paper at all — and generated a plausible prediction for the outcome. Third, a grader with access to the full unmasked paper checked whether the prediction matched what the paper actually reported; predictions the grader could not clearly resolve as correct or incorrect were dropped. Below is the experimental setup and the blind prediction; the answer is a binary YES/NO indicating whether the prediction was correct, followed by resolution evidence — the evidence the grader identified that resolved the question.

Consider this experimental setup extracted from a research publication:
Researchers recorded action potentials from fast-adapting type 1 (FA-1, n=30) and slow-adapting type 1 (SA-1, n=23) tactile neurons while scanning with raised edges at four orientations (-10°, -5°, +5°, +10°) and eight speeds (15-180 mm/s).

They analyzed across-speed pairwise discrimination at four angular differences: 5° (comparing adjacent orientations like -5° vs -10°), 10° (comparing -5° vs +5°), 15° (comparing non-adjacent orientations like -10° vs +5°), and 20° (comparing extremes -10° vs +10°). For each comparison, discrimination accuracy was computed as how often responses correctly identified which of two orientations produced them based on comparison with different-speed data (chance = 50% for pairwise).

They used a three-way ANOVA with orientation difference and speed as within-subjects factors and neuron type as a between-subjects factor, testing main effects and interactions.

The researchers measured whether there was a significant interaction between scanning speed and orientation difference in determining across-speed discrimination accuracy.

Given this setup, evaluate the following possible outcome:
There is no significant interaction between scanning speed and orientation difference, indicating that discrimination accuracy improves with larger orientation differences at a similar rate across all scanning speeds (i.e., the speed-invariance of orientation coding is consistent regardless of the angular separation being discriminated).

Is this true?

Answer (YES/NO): NO